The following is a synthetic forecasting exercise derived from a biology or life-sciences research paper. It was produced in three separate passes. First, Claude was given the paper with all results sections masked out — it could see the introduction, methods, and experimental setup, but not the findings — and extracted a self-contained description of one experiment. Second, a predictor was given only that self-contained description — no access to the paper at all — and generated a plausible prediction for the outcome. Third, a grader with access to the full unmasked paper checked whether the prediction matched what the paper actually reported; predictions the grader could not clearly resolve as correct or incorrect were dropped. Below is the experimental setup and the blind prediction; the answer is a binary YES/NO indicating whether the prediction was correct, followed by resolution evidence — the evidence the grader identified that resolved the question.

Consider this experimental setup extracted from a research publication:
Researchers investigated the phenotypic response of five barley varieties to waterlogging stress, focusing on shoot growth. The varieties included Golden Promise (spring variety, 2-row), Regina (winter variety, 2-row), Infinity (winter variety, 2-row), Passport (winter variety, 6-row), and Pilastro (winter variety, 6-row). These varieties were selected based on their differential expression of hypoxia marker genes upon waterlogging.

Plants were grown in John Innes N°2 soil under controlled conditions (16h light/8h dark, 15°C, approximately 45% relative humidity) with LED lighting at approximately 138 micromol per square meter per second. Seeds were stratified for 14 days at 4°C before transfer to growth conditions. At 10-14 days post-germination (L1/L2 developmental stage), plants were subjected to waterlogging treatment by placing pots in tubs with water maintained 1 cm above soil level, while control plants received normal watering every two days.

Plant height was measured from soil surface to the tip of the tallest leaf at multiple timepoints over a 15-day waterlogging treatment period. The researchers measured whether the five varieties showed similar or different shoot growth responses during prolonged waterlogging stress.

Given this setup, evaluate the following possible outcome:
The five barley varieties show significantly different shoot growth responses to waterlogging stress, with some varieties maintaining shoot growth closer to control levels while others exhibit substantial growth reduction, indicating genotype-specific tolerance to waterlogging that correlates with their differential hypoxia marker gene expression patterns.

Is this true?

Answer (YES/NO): NO